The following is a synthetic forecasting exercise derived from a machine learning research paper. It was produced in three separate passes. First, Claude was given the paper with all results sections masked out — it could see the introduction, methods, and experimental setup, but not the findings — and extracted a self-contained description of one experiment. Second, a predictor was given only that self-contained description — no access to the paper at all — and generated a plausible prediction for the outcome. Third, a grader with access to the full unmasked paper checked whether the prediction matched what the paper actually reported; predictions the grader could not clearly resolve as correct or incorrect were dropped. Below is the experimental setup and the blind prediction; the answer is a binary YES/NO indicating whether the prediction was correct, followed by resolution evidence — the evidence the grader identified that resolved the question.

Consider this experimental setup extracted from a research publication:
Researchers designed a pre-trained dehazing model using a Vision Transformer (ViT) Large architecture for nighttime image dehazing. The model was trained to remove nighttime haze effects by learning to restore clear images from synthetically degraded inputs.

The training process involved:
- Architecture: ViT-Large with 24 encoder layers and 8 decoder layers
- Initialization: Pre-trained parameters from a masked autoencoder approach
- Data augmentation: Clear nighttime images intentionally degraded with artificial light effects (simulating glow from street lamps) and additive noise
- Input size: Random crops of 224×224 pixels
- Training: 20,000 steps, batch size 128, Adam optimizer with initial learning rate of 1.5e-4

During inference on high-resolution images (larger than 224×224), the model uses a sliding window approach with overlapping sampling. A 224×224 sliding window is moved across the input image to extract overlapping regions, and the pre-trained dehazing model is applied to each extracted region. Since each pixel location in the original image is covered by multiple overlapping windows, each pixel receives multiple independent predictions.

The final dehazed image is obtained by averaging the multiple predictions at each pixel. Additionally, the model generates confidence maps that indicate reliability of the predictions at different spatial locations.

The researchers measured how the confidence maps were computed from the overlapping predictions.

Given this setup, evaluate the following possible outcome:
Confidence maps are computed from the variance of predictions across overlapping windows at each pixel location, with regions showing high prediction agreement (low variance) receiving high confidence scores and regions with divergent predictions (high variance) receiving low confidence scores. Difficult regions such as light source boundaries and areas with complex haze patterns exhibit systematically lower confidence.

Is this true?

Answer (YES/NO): NO